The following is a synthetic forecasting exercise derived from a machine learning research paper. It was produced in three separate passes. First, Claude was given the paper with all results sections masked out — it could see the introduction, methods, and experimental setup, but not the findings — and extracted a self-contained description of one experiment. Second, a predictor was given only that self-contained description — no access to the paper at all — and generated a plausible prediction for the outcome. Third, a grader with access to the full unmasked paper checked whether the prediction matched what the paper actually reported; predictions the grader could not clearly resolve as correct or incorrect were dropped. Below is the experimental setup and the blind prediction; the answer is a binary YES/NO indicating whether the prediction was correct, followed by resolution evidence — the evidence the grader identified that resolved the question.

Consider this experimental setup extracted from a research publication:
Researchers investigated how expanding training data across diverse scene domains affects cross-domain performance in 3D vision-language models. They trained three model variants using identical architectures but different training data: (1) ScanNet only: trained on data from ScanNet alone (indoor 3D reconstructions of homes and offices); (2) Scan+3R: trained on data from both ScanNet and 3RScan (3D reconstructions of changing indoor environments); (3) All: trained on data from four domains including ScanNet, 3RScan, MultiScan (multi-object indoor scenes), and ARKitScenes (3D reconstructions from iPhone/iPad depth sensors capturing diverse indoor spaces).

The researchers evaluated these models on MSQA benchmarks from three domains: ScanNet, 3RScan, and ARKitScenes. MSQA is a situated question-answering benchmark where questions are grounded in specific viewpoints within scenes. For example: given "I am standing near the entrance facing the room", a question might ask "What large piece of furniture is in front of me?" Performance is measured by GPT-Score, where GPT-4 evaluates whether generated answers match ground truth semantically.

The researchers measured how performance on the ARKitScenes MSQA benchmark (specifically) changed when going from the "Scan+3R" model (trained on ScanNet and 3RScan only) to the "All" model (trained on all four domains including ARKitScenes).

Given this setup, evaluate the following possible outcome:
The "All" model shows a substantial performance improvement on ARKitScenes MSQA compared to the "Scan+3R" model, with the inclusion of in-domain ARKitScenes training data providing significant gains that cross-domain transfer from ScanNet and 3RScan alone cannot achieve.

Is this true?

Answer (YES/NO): YES